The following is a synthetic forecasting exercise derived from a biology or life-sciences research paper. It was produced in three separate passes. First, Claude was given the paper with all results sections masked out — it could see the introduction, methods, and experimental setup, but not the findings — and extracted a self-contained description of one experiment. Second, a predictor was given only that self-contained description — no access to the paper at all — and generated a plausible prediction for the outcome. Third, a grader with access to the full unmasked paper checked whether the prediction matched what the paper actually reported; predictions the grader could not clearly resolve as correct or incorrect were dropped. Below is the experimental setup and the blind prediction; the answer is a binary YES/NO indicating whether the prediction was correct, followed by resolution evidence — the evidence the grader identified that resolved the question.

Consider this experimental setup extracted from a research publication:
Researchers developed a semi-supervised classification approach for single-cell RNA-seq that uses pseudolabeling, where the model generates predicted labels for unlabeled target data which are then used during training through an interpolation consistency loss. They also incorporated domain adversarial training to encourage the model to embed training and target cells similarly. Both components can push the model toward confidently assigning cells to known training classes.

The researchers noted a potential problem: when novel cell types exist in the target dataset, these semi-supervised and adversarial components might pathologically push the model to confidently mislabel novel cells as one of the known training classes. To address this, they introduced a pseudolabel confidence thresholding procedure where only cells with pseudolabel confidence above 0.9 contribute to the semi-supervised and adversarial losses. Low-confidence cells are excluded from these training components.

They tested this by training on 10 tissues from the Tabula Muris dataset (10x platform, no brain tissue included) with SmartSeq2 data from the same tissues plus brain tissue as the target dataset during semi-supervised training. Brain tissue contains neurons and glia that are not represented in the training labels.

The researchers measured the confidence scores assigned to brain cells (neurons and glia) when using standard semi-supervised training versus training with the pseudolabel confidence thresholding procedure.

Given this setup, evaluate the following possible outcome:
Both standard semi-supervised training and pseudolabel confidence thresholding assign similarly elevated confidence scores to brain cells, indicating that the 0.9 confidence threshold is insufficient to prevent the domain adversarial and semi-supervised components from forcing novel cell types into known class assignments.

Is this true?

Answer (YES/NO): NO